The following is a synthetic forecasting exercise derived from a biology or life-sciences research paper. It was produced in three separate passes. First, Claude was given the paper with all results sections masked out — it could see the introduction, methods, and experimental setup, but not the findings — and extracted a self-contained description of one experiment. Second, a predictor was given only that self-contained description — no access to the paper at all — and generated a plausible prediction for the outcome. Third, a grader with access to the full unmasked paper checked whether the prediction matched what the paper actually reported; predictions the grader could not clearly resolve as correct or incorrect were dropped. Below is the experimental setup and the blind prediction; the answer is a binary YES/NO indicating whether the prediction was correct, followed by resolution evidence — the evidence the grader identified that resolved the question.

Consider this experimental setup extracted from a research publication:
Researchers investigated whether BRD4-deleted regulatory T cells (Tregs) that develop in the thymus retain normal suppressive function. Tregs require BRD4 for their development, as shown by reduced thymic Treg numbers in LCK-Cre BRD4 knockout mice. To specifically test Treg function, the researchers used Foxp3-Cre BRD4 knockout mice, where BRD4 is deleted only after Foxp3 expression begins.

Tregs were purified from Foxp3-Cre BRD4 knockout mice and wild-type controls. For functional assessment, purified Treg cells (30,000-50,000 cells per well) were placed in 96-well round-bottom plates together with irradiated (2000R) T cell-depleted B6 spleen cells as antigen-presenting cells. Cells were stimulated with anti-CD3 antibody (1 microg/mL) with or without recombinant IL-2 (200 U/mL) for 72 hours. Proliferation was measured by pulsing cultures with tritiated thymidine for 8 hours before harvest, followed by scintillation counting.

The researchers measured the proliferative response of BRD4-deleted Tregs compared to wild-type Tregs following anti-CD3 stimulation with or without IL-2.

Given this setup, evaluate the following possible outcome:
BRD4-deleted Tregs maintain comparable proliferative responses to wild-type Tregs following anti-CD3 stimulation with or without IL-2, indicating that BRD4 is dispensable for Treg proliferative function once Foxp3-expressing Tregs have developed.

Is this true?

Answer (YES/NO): NO